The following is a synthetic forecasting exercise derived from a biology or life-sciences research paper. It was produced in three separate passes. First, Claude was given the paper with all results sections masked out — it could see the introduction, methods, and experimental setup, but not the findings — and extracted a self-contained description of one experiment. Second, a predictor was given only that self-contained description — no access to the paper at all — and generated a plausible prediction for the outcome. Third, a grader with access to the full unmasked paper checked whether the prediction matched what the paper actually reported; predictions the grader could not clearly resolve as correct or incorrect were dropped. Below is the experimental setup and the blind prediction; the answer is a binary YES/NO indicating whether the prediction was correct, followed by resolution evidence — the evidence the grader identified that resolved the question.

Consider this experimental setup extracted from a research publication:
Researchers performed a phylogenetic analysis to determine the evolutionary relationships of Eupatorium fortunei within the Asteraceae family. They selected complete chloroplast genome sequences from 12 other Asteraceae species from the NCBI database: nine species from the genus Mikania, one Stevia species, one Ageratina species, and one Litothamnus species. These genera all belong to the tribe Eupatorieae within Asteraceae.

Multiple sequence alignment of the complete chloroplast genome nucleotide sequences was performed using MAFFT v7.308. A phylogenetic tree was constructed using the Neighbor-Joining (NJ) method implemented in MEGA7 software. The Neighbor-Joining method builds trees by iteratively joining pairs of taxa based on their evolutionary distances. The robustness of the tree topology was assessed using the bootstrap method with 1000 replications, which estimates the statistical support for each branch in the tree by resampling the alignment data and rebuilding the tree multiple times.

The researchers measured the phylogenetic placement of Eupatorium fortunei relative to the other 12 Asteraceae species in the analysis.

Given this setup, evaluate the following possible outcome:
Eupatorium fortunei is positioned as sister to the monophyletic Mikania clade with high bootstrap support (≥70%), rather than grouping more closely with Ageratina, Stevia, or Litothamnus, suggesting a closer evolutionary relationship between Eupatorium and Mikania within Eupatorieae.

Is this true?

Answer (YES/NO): NO